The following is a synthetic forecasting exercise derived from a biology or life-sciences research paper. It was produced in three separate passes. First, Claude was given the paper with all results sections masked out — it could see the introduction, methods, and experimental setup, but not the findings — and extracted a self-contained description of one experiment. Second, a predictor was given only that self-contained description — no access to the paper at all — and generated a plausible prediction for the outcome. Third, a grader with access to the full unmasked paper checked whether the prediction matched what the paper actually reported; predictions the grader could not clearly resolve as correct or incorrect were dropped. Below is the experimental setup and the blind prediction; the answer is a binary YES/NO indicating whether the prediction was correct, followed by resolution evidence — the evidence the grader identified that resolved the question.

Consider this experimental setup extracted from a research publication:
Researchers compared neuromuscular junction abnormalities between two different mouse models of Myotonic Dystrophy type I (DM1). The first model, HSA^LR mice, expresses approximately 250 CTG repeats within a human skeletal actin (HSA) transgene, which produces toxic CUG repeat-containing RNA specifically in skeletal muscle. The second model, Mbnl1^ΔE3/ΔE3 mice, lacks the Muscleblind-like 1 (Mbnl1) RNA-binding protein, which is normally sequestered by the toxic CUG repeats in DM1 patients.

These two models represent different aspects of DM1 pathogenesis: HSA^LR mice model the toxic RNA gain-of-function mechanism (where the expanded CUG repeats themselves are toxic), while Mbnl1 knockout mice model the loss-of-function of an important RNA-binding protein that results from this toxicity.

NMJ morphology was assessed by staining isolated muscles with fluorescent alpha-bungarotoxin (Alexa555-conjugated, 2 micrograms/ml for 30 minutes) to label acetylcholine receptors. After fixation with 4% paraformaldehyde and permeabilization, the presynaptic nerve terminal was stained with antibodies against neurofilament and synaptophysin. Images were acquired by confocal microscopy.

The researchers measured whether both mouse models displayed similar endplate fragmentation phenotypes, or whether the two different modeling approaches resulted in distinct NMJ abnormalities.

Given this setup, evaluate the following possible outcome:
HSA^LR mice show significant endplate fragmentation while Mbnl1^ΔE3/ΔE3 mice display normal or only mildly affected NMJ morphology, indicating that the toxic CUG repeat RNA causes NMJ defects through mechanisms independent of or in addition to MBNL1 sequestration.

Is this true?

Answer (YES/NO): NO